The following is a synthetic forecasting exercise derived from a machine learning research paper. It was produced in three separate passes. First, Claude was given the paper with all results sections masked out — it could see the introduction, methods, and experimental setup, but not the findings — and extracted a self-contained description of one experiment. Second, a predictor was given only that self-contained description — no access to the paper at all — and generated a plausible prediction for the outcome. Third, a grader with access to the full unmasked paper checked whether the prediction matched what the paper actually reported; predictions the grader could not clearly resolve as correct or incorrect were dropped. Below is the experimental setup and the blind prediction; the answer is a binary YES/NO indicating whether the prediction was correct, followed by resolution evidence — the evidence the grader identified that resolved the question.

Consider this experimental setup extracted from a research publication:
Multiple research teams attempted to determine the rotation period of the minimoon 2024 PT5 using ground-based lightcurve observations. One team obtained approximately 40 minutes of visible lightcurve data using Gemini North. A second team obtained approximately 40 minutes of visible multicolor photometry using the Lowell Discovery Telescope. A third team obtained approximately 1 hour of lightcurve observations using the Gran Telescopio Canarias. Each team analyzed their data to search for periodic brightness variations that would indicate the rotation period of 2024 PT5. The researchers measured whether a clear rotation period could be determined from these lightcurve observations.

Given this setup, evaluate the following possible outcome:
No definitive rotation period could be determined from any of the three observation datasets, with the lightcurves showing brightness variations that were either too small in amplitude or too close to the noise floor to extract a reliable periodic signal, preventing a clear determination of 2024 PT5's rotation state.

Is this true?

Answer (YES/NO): NO